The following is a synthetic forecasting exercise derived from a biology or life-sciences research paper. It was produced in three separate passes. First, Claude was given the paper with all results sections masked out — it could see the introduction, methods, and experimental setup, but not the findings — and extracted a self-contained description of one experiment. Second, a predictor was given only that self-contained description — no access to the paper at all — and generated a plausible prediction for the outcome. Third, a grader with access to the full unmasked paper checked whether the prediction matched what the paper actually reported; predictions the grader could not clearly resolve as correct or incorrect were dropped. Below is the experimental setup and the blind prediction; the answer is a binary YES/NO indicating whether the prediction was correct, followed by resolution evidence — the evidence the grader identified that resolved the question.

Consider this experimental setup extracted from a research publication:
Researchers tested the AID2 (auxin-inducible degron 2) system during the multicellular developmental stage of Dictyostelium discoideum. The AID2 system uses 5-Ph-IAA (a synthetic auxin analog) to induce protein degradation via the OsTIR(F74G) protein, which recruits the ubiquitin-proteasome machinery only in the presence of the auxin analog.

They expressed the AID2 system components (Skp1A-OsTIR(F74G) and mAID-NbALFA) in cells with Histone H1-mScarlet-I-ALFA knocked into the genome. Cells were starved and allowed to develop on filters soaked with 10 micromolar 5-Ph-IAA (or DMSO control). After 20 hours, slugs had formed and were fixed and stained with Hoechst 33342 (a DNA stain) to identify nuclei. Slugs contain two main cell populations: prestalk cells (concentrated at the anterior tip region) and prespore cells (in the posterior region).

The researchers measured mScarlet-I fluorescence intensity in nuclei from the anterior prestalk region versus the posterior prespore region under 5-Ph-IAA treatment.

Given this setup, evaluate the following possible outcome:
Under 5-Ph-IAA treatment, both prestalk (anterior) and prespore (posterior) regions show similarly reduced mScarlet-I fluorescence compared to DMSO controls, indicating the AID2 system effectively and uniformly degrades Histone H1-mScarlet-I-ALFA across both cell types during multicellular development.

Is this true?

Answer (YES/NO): NO